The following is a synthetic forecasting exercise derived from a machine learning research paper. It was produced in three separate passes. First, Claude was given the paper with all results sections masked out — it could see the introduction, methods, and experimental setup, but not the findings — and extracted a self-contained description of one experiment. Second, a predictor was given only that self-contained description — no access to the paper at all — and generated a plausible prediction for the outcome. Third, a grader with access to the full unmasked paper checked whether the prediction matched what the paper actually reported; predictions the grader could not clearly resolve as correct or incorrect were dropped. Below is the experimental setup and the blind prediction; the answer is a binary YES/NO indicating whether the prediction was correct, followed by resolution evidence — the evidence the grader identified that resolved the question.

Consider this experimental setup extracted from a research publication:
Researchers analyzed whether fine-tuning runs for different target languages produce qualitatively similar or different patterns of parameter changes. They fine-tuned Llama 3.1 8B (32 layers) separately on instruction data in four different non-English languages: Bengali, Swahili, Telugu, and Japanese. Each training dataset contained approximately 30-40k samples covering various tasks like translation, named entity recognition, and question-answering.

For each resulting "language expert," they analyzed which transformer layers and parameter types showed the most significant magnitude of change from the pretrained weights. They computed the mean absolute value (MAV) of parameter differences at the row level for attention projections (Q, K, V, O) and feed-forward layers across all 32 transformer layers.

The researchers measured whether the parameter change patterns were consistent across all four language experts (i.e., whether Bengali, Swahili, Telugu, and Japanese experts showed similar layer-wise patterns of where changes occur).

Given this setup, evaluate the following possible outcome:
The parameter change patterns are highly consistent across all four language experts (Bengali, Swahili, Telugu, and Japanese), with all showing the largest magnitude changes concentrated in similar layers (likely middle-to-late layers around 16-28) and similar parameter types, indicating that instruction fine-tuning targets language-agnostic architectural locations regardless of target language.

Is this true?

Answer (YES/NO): NO